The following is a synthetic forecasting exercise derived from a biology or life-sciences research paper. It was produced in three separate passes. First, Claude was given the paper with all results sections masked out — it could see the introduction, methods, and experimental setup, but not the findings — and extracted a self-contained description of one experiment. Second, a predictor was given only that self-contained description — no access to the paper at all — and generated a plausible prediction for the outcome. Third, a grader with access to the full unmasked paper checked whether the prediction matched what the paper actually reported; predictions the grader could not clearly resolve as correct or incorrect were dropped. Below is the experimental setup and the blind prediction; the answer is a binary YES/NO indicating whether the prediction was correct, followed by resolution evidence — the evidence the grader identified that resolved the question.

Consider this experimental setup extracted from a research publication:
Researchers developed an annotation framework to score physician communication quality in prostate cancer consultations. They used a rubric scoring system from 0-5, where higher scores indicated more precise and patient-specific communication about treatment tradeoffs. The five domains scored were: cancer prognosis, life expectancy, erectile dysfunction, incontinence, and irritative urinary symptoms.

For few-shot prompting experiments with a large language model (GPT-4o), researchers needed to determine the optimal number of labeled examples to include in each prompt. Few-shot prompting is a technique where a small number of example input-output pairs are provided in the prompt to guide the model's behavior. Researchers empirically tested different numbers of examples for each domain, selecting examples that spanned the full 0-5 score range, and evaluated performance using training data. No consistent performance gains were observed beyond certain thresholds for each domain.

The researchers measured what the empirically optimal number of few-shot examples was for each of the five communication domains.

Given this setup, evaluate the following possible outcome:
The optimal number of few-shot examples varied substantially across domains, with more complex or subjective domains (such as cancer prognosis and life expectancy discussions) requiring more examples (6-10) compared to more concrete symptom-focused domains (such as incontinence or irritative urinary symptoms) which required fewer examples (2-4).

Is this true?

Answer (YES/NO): NO